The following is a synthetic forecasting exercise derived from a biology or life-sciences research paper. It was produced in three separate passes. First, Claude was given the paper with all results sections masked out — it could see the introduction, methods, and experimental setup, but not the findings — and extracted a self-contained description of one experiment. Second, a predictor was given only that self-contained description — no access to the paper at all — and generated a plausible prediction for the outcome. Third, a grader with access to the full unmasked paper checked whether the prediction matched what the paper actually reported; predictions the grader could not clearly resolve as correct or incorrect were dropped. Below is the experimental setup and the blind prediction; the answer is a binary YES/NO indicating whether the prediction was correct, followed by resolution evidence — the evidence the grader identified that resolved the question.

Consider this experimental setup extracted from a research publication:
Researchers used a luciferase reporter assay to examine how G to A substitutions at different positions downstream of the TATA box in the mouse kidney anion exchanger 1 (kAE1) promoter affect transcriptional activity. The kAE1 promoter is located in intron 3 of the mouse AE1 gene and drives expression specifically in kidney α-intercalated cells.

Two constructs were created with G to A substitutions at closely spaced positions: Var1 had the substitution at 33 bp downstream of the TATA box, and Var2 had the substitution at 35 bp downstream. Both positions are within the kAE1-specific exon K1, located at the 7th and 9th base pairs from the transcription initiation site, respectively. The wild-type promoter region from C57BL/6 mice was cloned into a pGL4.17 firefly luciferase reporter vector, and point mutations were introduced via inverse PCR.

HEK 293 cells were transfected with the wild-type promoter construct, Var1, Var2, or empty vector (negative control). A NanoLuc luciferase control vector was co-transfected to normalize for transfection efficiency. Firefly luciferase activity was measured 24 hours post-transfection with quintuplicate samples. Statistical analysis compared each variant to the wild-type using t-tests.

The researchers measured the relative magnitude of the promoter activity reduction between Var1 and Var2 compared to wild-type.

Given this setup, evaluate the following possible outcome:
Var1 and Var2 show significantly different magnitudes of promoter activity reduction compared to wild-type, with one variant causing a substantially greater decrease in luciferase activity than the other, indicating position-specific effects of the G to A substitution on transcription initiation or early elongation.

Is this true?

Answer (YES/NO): YES